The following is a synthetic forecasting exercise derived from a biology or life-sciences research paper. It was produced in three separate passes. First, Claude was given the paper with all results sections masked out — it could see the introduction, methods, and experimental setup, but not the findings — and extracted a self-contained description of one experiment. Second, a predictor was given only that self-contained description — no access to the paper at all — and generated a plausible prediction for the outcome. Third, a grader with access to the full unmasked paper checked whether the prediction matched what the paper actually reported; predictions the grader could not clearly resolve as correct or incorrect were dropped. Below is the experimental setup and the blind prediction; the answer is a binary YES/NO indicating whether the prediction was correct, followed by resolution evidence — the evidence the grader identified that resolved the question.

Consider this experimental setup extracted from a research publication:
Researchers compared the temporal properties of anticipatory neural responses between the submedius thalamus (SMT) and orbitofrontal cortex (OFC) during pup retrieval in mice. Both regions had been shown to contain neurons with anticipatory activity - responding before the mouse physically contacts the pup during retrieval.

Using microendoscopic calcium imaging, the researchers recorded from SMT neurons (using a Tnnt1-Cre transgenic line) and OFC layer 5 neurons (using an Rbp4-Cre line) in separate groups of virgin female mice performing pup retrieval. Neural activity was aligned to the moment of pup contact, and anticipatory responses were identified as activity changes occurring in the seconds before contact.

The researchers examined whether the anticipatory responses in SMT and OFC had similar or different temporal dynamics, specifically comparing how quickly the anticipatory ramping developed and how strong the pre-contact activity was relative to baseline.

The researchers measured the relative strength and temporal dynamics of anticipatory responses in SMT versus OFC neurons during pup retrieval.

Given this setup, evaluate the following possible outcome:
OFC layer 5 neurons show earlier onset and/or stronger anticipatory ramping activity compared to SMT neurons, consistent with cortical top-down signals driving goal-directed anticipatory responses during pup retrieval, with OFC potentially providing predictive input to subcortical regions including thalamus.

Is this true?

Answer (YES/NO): YES